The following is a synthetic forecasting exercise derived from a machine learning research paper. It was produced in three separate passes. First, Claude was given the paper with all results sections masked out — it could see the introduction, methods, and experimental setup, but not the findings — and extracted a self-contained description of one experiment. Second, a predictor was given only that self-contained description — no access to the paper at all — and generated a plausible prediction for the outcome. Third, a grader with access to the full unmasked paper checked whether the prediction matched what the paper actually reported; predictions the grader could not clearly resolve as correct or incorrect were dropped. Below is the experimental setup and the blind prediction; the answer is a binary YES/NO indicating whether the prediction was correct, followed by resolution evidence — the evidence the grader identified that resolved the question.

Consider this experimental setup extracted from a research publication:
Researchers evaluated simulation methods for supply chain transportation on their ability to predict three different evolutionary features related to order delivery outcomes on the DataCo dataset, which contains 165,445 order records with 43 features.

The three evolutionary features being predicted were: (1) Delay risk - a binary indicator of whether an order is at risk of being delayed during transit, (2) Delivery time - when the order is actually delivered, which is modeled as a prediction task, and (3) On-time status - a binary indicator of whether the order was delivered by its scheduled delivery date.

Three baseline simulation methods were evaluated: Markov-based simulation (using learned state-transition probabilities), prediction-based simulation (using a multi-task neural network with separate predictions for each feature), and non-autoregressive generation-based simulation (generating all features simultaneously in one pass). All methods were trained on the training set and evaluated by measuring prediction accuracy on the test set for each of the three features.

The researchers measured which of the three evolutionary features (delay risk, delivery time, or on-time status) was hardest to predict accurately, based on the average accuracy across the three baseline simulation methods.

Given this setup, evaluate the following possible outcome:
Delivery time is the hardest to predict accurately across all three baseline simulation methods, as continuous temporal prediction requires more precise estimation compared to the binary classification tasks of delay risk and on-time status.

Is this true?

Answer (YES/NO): YES